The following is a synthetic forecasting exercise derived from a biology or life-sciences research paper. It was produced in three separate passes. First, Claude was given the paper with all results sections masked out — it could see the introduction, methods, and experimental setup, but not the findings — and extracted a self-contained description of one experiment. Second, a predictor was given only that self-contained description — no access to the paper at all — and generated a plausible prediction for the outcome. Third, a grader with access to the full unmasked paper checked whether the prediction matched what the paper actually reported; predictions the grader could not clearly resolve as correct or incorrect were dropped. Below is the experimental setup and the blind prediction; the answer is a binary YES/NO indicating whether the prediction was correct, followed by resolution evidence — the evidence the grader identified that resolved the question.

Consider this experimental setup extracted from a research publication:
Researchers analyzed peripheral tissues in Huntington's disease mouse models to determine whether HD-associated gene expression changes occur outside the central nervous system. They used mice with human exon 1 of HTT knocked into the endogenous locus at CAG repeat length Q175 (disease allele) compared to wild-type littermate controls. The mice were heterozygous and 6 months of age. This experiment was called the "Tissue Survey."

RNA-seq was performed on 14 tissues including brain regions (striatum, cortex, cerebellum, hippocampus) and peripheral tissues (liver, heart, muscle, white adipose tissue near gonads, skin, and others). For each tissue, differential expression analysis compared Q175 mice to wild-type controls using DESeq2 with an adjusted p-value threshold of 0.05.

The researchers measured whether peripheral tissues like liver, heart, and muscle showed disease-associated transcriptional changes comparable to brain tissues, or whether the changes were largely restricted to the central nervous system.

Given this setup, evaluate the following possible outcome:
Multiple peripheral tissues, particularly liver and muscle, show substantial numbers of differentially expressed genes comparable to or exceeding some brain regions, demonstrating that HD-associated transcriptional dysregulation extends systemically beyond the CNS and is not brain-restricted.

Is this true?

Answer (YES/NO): NO